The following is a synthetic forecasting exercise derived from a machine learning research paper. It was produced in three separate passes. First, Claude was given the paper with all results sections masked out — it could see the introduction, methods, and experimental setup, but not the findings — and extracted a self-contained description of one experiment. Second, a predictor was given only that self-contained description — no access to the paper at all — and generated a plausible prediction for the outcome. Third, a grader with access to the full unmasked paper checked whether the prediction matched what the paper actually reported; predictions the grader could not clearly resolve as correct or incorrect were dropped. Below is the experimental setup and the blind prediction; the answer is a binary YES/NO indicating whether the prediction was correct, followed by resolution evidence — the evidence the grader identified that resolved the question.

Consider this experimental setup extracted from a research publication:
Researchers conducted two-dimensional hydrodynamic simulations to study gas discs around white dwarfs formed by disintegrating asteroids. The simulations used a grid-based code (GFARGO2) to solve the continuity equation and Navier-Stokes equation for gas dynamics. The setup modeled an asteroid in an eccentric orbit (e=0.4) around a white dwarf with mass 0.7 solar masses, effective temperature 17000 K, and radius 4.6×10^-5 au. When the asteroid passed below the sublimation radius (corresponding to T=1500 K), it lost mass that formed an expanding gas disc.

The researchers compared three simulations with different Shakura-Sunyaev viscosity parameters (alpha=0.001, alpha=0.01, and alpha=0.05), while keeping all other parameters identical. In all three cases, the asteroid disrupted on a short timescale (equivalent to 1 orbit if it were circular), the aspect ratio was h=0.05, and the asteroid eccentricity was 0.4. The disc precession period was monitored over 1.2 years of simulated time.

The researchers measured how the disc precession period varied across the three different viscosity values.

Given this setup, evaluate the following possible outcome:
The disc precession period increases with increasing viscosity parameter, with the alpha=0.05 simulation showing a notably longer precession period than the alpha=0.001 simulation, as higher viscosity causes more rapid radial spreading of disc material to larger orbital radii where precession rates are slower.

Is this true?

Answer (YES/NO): NO